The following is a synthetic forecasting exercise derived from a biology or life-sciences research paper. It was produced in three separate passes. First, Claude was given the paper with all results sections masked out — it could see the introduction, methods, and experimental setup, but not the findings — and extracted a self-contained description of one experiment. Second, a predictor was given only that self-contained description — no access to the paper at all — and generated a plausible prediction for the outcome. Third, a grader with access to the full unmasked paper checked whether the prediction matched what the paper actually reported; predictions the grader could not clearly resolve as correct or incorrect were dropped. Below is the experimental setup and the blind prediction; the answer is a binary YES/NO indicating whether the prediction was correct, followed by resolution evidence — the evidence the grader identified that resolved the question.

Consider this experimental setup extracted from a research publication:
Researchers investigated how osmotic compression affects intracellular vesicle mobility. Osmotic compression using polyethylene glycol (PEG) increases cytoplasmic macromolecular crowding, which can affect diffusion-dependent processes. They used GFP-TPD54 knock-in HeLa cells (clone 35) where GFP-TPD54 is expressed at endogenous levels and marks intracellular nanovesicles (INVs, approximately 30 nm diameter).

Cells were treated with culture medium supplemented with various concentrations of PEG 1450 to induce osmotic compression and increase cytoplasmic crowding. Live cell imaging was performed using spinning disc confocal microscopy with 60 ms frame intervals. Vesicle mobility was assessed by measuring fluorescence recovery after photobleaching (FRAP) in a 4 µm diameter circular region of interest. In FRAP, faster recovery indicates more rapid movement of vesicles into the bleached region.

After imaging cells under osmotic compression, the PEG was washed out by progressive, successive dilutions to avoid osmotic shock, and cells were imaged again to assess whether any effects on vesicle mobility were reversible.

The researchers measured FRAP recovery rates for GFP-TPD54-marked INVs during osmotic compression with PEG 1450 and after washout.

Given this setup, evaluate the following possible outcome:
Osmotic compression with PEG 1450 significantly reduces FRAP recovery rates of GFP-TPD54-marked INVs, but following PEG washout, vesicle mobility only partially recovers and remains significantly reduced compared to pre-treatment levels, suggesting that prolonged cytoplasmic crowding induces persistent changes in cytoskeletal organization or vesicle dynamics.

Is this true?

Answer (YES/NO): NO